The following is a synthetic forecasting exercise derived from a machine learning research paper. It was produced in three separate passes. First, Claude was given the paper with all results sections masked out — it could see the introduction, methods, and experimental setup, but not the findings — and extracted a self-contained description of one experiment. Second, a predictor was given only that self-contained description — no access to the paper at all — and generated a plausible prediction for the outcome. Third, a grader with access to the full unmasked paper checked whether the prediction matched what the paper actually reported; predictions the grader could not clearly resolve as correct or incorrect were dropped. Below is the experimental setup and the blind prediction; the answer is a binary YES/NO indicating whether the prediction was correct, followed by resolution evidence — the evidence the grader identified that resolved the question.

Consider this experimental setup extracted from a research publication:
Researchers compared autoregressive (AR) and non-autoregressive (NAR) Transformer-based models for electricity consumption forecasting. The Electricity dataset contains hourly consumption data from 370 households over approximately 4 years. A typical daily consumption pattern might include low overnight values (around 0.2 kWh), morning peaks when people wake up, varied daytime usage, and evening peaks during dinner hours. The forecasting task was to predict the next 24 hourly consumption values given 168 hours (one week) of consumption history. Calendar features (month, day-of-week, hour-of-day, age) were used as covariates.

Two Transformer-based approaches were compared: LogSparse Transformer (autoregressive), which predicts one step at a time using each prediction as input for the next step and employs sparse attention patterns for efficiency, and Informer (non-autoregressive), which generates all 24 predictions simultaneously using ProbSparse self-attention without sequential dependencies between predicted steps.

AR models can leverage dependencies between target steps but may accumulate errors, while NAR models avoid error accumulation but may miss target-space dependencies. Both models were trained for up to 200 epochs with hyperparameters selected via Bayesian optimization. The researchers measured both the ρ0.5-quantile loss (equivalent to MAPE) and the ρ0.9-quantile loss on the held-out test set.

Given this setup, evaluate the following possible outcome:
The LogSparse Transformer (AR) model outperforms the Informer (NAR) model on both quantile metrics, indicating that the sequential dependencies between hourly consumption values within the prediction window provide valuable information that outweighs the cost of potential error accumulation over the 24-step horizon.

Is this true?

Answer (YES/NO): NO